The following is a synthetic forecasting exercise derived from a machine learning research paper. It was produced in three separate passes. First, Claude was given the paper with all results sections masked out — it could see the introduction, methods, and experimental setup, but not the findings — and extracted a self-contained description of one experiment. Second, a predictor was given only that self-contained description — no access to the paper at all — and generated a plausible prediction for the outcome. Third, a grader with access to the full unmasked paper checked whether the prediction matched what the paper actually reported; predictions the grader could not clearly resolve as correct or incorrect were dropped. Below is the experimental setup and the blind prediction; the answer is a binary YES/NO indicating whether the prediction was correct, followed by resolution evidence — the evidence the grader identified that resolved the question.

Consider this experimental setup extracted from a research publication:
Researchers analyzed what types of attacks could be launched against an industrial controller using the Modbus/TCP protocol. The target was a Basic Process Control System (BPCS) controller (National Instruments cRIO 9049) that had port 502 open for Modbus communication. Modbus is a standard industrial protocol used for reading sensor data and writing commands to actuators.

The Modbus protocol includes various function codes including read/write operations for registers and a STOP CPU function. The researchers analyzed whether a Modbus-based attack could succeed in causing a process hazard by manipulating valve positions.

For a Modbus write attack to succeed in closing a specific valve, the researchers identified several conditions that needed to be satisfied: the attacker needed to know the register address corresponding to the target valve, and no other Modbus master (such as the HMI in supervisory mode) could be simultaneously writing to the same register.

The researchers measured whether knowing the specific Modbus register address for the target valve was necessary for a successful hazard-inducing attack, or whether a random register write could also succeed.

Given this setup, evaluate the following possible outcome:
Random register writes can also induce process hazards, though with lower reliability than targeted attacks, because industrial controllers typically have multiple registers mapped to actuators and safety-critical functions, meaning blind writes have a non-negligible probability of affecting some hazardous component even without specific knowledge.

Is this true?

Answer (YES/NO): NO